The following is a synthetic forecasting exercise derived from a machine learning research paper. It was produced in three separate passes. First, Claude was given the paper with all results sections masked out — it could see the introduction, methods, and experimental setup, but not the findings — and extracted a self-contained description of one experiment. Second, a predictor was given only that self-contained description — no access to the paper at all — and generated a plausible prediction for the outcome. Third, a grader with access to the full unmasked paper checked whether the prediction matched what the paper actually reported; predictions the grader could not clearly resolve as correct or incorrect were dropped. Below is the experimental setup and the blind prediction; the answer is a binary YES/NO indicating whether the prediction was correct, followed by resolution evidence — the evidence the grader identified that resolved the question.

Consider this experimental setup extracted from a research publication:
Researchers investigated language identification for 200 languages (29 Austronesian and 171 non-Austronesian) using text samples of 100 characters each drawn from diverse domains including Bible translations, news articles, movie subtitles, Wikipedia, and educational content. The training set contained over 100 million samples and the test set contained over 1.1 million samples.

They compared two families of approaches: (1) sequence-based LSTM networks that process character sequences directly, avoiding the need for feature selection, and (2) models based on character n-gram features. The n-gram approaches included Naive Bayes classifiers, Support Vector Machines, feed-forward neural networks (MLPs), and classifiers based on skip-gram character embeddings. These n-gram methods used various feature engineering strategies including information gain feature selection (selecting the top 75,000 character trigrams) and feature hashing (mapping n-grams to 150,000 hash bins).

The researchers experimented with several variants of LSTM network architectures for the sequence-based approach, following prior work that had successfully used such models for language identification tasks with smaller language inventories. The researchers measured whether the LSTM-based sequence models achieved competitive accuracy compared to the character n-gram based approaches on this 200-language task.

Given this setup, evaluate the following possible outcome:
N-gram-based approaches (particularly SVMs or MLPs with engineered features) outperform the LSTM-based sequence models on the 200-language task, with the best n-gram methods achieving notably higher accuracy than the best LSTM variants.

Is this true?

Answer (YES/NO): NO